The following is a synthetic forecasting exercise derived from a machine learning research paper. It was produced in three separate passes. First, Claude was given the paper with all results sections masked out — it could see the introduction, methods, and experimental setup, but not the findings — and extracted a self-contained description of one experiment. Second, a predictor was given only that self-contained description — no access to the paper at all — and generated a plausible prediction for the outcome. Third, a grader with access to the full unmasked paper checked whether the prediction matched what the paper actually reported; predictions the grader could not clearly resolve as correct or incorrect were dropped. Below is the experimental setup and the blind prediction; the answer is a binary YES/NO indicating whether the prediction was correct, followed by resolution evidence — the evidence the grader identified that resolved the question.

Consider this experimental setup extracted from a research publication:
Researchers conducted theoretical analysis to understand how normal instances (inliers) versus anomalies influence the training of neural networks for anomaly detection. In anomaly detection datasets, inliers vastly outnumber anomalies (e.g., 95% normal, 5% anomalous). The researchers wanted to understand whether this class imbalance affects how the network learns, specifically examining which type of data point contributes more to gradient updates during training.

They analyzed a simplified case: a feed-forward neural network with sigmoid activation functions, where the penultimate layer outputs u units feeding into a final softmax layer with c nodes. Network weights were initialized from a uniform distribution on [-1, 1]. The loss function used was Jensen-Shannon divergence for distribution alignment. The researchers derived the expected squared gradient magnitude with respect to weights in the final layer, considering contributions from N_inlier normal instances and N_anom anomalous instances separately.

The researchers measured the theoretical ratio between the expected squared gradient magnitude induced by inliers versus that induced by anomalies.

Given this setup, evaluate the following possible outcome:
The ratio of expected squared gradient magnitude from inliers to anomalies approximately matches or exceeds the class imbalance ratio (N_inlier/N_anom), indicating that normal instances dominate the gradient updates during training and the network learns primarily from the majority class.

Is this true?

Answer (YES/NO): YES